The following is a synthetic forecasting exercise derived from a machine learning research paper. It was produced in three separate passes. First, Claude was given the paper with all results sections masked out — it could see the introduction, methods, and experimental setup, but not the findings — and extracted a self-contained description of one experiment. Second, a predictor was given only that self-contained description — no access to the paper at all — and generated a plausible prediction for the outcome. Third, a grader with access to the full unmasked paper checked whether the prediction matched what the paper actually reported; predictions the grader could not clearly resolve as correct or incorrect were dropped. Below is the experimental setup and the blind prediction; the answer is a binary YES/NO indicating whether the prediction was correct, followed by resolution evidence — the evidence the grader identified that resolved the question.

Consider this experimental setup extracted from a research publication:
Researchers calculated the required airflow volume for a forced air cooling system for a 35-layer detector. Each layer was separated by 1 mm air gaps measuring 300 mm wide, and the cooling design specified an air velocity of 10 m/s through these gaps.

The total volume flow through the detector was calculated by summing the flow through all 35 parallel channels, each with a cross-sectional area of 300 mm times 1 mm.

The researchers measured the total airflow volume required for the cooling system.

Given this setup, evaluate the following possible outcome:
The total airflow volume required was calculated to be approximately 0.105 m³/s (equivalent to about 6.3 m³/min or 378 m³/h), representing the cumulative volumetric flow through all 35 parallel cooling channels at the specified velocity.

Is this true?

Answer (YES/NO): YES